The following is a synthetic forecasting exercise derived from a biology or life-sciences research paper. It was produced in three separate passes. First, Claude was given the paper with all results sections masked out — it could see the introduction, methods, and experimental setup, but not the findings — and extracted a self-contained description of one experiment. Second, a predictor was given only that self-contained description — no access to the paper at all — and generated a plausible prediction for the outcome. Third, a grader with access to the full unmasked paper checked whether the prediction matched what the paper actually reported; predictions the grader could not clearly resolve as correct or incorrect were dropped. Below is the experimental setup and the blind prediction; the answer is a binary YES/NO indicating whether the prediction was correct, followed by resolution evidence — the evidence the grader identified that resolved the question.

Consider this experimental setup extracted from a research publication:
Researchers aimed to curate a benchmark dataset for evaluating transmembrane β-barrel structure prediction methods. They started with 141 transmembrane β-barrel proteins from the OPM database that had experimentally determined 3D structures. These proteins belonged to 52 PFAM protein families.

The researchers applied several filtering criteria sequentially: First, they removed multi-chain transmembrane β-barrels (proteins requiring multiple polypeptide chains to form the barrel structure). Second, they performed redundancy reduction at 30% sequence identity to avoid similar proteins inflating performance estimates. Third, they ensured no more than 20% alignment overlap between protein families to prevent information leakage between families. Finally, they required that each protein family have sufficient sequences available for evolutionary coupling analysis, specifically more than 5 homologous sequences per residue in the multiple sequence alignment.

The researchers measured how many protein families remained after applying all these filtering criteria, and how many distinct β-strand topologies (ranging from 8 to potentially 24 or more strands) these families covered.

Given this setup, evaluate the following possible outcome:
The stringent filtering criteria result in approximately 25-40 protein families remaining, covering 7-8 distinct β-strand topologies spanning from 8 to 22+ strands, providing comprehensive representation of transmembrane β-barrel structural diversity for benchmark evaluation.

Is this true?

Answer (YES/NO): NO